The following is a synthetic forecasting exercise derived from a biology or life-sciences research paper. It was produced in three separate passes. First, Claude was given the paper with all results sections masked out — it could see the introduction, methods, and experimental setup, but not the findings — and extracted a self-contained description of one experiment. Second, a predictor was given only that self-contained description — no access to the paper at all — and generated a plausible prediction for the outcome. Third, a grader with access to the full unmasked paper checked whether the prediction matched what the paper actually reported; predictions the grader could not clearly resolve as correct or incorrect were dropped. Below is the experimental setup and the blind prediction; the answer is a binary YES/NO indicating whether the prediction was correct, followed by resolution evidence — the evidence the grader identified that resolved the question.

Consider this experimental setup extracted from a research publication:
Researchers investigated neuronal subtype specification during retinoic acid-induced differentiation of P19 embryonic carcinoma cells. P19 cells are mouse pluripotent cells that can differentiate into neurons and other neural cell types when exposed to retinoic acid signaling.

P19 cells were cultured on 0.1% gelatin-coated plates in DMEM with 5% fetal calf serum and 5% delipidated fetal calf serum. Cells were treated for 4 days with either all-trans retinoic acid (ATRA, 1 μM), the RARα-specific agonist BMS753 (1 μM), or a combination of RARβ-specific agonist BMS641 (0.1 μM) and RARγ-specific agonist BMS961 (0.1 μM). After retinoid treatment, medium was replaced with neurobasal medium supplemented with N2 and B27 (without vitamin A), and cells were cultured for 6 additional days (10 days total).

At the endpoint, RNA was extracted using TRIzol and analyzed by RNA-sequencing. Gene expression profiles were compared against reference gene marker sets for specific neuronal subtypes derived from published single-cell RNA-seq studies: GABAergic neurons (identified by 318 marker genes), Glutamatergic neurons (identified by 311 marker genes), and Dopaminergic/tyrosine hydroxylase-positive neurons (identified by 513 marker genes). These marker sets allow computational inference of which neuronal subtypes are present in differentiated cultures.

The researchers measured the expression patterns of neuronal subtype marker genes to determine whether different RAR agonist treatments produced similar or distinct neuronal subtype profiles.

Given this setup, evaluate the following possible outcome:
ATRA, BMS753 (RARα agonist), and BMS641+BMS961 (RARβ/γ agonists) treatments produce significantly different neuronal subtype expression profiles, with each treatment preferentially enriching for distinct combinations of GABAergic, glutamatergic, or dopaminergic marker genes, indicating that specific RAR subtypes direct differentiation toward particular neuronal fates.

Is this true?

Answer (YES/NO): NO